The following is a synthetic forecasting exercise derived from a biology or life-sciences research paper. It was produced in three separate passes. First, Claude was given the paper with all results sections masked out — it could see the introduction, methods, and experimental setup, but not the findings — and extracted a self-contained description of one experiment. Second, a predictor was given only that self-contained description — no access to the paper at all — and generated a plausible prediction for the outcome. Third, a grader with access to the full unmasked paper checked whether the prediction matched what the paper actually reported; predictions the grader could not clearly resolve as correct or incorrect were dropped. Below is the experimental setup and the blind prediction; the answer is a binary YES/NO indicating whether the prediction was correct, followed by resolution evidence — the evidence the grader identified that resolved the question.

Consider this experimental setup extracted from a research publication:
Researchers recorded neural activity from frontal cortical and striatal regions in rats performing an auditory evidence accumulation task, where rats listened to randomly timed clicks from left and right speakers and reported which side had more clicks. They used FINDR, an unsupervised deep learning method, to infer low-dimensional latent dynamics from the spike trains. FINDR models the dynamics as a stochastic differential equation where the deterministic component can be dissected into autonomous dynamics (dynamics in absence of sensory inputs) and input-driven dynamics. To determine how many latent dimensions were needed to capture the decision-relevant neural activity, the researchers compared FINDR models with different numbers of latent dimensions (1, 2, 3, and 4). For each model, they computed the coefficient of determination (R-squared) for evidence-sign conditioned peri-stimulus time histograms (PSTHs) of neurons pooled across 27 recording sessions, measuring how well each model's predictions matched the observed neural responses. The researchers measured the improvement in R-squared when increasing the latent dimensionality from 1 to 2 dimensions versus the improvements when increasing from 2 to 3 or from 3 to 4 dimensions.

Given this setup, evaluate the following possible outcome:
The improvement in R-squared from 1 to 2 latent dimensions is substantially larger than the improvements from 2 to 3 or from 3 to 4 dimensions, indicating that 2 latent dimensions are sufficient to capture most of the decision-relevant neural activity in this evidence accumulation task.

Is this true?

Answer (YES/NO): YES